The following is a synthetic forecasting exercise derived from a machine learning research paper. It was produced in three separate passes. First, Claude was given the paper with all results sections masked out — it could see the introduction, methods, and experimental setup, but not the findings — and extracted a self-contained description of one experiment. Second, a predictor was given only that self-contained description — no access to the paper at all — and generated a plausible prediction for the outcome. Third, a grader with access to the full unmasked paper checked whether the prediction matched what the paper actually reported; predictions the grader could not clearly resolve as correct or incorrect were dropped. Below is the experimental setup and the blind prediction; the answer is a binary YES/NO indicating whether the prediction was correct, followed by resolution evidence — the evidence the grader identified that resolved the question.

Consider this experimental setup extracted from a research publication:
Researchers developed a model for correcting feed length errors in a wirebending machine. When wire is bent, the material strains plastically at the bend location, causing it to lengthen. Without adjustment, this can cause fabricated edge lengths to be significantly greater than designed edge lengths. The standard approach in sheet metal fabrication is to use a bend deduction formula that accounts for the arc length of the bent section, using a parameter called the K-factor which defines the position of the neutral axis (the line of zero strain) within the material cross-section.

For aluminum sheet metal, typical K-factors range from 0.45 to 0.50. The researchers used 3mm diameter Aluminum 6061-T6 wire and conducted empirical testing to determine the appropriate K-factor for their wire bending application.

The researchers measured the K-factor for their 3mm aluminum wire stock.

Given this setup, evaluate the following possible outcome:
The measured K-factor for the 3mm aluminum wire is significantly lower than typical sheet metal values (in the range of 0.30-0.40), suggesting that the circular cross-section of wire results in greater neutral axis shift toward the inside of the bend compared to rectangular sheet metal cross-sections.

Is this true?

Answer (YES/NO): YES